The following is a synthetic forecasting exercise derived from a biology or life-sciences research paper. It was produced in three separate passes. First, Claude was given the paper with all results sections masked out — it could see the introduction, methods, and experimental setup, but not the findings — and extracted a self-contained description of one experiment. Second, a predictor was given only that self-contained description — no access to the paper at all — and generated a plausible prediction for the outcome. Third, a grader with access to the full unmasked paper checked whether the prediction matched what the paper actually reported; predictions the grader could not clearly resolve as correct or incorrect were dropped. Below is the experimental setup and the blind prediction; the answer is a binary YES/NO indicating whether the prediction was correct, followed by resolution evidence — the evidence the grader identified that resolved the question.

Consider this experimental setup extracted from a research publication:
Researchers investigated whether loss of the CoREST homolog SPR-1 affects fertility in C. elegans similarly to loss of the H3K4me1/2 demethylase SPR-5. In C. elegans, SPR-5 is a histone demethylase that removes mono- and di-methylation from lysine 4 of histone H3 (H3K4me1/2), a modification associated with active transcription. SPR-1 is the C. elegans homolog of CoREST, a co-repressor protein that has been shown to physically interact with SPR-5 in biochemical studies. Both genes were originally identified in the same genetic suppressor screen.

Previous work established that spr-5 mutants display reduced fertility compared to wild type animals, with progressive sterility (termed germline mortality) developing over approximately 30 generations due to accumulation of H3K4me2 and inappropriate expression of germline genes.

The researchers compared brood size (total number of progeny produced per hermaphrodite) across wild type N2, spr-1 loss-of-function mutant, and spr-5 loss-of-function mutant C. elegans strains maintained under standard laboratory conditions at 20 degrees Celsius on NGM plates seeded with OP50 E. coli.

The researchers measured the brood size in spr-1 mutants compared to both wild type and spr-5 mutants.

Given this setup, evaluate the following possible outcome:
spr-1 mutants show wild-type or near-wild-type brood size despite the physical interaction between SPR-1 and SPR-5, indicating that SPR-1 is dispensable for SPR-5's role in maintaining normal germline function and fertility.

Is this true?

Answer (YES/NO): NO